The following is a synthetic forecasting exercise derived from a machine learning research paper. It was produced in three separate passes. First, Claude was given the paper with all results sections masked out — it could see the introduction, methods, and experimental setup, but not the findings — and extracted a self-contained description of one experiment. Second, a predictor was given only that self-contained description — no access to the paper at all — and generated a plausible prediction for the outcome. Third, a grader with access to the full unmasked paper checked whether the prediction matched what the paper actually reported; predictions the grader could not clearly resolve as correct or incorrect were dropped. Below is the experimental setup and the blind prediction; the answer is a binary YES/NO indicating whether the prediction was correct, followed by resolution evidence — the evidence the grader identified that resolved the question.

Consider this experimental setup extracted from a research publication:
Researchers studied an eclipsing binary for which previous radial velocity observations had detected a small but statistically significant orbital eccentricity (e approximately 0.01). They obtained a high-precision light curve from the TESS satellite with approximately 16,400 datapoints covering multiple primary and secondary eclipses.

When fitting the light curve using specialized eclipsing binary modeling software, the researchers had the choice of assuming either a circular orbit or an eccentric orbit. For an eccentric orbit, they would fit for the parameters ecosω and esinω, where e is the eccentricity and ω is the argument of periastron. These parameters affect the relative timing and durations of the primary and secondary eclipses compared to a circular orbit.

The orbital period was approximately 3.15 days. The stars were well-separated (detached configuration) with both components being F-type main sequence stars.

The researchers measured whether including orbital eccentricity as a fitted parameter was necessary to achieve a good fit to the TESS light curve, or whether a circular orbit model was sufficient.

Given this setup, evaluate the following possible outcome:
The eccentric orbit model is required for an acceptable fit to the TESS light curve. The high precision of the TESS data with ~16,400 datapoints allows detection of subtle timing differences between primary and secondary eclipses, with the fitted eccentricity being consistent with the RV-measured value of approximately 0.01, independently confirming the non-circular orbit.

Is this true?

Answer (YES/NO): YES